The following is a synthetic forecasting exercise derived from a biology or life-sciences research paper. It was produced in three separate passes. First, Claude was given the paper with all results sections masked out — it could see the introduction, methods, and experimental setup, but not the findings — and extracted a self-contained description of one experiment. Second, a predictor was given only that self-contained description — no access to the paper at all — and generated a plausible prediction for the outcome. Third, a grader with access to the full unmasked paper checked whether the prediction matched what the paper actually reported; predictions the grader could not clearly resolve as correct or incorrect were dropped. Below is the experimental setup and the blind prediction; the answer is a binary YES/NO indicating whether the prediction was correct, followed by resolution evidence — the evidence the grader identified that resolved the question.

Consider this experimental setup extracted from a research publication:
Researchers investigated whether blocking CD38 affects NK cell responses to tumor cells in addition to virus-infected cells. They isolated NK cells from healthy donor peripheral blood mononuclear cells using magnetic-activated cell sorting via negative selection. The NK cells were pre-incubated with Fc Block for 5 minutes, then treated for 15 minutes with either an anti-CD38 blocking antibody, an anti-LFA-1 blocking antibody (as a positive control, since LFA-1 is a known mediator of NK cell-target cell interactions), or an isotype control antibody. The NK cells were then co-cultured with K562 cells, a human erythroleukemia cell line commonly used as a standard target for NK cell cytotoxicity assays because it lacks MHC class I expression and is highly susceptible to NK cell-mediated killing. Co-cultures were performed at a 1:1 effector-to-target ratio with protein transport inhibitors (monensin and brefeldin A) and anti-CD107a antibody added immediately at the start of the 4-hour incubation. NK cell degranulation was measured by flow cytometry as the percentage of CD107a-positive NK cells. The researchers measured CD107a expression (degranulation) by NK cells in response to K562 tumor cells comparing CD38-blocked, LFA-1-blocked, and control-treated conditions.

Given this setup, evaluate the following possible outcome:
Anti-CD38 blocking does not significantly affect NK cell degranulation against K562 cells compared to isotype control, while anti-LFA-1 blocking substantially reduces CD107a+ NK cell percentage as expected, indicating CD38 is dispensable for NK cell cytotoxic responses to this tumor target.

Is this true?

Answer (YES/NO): NO